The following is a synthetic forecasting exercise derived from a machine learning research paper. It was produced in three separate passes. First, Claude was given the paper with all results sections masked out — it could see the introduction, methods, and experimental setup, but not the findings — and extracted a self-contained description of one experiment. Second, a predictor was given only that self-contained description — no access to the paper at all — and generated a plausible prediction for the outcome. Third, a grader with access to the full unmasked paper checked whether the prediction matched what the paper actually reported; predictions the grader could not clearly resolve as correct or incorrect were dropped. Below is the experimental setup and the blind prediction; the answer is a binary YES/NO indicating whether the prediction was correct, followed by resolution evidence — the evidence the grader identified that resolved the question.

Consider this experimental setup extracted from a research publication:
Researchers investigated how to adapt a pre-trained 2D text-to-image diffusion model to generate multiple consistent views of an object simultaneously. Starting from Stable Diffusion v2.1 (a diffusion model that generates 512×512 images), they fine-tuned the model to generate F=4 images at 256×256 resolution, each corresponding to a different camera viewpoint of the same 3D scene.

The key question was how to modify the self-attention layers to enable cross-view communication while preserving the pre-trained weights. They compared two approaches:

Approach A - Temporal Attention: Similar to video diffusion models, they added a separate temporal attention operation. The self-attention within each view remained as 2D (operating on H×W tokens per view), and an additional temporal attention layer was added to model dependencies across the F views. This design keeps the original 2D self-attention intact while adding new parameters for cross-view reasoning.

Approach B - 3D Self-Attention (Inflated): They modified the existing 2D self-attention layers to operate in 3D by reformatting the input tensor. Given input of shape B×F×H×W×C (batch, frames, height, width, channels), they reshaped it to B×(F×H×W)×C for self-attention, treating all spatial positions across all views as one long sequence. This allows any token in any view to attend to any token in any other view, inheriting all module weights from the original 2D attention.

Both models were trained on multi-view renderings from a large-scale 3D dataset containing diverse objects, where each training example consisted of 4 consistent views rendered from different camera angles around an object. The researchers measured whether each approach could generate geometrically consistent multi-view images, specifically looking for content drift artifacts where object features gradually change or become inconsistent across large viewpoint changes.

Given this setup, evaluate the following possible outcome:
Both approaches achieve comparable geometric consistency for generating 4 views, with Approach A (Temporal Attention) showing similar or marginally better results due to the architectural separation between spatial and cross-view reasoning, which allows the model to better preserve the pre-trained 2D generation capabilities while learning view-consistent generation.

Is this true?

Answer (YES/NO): NO